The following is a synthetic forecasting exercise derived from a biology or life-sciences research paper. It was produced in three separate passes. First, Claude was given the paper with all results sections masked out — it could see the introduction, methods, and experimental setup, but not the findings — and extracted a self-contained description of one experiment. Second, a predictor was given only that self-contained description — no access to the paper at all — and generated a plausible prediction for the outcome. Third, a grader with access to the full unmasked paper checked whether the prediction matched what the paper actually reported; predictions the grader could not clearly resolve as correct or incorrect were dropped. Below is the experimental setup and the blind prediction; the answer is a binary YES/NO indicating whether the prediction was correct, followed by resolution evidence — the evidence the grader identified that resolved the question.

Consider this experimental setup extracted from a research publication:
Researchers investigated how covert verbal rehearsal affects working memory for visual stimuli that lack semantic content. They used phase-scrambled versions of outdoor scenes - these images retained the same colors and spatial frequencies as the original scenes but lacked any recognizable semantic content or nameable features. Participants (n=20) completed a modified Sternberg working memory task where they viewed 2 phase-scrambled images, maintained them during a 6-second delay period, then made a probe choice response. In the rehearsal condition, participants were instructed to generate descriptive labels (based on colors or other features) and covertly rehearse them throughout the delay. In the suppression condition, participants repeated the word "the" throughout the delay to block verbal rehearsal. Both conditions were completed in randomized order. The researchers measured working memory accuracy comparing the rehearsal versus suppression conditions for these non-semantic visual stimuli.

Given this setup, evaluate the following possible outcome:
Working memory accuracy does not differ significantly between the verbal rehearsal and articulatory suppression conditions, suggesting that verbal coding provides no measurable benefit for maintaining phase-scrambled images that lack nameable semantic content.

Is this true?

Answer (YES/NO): NO